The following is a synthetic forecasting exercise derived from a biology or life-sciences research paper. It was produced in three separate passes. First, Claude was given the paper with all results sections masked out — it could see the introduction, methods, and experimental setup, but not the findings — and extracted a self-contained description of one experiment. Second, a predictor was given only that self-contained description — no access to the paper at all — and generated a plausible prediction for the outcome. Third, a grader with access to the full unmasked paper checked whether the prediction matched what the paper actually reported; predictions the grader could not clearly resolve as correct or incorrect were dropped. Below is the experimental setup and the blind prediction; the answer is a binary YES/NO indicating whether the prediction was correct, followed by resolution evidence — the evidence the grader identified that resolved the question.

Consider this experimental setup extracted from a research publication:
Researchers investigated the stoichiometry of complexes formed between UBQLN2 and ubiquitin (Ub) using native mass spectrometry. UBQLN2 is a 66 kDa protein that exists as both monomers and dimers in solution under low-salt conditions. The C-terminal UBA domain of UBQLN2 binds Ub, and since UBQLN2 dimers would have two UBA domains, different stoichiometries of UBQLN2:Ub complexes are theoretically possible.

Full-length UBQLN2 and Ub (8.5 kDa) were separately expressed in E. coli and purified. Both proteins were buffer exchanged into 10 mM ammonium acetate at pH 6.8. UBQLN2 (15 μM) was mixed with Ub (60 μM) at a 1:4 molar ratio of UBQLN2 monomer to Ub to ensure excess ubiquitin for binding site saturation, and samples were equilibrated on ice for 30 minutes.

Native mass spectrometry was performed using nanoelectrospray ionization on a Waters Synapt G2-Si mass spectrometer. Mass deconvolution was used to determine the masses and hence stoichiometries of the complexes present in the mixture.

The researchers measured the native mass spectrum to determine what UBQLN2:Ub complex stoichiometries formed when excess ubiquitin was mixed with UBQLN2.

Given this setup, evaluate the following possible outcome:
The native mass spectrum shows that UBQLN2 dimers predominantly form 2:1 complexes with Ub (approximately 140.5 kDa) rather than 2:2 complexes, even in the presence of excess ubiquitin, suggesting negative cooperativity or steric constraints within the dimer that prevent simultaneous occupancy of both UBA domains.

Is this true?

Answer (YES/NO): YES